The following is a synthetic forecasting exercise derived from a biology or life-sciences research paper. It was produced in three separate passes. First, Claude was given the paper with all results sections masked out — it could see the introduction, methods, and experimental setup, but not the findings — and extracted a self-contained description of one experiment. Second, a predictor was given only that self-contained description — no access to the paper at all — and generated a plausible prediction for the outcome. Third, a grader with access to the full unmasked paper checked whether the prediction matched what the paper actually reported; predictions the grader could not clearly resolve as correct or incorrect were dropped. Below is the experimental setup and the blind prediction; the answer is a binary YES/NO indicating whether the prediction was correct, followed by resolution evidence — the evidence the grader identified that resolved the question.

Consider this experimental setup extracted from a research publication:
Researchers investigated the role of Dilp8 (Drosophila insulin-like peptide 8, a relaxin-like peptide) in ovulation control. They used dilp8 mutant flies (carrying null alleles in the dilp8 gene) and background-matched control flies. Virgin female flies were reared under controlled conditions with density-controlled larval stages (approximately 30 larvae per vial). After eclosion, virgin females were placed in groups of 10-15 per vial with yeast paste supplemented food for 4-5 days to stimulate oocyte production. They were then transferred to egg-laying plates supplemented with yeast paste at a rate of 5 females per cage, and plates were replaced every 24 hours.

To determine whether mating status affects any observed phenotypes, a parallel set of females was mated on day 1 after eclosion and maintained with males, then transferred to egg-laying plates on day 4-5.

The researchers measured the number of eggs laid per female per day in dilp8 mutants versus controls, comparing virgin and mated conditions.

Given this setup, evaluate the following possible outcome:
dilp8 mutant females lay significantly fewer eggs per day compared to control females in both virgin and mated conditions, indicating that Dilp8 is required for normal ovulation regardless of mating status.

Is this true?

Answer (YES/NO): NO